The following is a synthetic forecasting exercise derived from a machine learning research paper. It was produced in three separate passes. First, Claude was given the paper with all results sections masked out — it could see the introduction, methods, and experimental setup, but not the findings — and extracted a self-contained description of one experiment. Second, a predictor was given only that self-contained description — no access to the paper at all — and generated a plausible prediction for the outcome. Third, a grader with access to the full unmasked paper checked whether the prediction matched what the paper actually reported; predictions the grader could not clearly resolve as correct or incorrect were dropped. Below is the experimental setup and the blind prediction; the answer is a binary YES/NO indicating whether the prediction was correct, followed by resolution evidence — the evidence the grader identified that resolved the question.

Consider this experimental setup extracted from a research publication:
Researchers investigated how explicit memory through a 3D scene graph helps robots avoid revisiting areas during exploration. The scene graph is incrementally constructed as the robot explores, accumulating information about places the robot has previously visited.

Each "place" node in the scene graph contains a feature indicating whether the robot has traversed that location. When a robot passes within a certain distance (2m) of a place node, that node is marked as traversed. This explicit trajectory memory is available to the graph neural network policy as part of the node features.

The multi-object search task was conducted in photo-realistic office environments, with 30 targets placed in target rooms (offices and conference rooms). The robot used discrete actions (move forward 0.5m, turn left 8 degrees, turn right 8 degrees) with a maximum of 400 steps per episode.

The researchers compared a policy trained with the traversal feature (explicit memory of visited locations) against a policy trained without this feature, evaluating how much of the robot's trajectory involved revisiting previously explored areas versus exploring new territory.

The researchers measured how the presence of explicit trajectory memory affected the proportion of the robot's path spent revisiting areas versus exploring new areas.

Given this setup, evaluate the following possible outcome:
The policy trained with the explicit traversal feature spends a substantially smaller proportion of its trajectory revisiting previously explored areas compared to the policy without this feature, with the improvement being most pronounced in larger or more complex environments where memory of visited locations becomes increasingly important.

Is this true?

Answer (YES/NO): NO